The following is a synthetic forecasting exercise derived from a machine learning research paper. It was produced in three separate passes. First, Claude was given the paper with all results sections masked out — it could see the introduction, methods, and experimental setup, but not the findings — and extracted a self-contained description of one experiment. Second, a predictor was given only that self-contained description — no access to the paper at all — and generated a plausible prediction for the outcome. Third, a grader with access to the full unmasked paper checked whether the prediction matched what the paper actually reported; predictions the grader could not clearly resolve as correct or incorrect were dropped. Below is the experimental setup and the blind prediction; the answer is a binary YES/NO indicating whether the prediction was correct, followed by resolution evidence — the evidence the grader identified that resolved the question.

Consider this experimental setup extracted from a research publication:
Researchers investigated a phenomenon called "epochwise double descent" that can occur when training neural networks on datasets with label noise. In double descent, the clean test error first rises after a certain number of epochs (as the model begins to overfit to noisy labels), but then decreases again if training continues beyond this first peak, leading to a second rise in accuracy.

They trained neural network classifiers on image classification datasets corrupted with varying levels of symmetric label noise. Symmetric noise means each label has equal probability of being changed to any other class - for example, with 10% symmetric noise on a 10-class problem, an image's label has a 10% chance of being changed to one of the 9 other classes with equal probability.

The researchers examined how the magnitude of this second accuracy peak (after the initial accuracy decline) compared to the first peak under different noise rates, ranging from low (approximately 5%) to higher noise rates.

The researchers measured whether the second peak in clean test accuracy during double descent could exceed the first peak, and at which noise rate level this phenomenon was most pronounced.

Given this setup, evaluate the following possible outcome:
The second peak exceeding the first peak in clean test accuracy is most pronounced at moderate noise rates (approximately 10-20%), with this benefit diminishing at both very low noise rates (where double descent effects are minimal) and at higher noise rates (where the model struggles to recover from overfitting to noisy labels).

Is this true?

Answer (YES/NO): NO